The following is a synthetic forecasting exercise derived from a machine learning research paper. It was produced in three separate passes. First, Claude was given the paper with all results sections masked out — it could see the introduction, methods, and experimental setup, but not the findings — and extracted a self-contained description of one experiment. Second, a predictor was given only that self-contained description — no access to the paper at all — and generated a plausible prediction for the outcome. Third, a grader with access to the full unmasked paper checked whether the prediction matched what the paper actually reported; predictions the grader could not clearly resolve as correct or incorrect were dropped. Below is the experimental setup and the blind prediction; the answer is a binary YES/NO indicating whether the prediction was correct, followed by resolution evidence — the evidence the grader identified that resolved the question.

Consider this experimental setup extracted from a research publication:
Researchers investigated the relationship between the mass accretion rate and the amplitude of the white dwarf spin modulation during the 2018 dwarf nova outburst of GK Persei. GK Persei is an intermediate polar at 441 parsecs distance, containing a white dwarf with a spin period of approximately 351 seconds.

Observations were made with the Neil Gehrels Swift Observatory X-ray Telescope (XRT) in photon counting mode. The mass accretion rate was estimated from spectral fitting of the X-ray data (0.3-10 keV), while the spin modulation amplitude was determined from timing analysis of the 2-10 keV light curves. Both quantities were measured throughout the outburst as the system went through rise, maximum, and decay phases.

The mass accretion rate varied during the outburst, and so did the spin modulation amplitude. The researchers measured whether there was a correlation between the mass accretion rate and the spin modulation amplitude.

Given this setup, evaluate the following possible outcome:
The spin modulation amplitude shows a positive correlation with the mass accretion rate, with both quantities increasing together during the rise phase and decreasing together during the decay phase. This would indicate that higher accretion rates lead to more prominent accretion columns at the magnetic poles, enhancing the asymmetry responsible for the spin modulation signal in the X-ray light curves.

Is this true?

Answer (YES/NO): YES